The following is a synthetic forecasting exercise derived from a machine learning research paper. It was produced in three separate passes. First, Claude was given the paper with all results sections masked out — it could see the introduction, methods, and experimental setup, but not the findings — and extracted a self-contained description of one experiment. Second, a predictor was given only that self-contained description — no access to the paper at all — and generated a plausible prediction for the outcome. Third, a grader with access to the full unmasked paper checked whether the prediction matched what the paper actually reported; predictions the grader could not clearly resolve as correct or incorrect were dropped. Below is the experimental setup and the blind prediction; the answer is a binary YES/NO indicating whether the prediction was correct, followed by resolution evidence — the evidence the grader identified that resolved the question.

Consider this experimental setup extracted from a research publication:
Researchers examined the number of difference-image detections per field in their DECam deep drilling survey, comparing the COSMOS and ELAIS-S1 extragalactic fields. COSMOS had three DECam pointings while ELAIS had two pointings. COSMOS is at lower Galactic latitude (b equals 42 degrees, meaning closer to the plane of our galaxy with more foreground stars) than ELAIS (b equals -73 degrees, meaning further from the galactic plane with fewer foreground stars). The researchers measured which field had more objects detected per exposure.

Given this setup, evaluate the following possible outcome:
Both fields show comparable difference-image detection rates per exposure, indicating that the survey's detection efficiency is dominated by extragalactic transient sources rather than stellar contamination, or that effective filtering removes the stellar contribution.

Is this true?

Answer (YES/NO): NO